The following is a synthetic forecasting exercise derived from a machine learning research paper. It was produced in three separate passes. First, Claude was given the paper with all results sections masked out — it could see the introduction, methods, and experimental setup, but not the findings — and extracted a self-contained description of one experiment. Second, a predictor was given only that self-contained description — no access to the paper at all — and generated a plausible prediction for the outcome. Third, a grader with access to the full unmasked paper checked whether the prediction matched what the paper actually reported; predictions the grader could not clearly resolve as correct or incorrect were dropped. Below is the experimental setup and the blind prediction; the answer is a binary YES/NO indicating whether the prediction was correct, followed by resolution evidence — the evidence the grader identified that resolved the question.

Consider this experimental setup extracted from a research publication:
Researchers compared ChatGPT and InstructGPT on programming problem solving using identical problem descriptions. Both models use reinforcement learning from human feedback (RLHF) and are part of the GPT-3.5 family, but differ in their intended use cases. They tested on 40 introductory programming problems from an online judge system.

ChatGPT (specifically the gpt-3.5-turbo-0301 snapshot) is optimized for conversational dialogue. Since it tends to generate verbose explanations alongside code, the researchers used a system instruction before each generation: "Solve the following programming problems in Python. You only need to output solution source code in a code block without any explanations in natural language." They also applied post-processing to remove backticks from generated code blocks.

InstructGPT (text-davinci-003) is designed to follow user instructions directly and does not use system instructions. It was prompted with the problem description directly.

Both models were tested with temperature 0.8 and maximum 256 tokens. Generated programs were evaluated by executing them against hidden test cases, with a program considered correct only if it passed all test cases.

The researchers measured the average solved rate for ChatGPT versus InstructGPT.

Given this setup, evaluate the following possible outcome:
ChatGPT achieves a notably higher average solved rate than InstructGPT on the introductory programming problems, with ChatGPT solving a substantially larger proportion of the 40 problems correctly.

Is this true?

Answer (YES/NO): YES